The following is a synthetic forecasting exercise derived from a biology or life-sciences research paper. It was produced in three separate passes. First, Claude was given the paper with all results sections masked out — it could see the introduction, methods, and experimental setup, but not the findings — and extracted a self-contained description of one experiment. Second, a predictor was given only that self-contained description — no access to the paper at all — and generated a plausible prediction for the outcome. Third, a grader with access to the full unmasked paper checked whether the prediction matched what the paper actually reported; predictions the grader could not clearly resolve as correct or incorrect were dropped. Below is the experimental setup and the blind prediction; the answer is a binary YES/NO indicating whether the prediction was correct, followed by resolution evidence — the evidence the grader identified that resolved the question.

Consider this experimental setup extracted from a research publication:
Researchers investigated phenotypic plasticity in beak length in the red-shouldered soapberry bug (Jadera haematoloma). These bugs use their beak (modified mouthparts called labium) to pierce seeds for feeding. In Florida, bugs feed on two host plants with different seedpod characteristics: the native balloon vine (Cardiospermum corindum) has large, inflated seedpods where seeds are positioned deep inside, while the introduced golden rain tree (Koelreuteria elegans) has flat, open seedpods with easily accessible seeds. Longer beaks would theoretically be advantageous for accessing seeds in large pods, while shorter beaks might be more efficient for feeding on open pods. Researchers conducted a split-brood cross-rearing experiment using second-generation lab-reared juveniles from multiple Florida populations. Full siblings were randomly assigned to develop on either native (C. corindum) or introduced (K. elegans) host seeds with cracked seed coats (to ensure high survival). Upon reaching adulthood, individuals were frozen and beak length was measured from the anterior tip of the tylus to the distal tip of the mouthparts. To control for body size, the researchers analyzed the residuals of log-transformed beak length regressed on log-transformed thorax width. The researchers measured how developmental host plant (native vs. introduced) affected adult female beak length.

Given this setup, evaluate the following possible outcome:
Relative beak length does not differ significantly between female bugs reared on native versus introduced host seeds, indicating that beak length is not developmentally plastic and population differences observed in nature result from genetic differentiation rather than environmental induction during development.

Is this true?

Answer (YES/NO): NO